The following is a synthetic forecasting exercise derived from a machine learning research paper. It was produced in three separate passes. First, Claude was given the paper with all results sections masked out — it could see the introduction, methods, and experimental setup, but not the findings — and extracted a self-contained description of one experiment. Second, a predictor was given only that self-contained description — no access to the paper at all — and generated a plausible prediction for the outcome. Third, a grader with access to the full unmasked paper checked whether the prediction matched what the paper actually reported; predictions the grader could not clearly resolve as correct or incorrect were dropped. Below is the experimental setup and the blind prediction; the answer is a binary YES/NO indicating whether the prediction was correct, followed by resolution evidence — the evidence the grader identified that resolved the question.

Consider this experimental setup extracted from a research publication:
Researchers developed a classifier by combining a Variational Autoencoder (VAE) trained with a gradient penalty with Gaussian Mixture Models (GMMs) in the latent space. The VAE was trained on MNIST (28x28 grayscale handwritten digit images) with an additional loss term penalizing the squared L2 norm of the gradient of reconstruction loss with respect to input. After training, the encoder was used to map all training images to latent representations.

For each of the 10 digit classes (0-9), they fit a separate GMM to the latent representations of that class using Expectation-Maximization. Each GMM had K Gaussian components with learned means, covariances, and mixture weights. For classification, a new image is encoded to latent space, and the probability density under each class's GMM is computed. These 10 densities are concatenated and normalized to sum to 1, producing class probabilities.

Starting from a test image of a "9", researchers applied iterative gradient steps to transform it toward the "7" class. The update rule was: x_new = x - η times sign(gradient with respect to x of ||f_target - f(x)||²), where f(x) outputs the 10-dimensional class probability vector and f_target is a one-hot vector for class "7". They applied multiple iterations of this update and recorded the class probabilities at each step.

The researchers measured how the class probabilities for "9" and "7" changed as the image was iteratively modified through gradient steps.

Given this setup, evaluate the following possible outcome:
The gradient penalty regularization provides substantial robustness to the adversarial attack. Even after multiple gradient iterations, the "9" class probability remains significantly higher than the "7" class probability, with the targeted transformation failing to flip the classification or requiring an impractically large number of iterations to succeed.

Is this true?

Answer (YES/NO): NO